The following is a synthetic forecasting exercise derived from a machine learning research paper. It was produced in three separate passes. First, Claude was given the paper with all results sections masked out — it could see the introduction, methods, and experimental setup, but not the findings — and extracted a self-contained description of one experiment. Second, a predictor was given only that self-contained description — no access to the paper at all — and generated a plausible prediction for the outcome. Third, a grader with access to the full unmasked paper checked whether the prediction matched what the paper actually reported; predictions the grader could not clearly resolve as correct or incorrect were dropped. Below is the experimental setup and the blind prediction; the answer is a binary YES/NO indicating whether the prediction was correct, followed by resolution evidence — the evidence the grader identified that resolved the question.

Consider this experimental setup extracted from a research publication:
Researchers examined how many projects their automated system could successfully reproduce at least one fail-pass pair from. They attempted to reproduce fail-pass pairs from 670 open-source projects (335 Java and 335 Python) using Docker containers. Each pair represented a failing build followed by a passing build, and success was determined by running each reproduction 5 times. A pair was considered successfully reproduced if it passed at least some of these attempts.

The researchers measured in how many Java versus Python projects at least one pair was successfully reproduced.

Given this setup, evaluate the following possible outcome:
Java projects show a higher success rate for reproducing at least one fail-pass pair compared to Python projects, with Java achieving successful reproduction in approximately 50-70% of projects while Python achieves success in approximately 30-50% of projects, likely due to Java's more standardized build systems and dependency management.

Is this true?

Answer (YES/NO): NO